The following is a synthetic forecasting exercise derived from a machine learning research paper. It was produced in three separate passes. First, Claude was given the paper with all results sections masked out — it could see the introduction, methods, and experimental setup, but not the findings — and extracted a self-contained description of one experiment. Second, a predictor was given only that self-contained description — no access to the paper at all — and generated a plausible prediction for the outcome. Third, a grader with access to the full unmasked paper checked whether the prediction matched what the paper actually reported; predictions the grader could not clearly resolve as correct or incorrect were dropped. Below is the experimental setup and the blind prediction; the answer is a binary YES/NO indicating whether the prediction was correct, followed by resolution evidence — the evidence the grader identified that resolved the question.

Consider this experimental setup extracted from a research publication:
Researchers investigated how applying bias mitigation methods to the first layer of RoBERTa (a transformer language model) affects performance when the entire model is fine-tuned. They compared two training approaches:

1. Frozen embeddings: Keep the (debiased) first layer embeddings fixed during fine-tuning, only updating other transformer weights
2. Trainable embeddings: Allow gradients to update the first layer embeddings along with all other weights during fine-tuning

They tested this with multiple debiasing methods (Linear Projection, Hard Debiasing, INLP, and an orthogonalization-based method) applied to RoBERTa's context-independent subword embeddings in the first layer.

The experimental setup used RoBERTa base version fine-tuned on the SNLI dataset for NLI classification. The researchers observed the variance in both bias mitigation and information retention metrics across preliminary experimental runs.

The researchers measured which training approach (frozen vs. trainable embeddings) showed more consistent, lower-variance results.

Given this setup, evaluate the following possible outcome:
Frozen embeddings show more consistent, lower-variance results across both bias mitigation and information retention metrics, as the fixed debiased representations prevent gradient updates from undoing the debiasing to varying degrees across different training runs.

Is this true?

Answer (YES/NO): NO